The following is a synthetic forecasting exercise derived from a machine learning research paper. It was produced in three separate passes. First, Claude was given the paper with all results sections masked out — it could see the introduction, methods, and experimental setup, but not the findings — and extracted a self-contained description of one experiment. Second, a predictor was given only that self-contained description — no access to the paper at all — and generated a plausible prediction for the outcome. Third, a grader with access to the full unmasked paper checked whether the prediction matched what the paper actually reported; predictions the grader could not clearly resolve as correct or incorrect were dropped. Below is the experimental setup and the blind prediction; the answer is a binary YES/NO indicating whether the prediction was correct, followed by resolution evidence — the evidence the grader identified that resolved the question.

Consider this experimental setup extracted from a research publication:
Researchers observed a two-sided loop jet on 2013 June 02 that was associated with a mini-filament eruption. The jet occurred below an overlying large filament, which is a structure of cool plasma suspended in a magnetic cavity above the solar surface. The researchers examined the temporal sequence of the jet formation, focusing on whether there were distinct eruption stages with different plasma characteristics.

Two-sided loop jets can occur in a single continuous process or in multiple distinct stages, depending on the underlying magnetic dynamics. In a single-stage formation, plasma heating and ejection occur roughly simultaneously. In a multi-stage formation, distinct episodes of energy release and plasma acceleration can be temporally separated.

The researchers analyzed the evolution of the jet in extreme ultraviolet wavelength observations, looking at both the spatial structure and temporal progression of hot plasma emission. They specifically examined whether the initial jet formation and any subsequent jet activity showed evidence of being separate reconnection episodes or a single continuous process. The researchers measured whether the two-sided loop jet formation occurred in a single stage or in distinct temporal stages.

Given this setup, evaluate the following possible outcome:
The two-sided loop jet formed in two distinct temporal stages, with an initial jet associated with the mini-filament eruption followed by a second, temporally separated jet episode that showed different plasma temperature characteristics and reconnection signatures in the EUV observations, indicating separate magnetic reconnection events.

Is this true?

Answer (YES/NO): NO